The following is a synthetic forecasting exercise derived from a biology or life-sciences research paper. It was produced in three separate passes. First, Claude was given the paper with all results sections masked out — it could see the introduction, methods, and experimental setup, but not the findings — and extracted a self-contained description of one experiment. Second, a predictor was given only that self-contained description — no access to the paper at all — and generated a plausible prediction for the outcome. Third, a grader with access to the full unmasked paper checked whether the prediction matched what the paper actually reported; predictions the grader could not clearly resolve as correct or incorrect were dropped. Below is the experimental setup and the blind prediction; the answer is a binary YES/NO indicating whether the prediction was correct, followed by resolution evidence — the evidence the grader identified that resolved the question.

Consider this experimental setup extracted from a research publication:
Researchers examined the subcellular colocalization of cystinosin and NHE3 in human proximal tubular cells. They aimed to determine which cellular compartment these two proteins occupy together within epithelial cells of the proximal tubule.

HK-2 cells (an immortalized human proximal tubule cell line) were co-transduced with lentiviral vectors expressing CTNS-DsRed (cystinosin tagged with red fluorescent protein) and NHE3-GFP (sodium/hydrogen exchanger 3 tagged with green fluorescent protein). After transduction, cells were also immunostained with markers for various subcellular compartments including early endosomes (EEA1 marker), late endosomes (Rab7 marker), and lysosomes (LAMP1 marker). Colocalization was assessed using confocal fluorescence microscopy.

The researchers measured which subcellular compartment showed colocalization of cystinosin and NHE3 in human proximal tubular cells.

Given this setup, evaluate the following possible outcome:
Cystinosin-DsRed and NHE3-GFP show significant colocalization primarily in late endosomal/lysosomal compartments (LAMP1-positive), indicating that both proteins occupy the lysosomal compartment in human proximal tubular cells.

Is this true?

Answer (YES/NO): NO